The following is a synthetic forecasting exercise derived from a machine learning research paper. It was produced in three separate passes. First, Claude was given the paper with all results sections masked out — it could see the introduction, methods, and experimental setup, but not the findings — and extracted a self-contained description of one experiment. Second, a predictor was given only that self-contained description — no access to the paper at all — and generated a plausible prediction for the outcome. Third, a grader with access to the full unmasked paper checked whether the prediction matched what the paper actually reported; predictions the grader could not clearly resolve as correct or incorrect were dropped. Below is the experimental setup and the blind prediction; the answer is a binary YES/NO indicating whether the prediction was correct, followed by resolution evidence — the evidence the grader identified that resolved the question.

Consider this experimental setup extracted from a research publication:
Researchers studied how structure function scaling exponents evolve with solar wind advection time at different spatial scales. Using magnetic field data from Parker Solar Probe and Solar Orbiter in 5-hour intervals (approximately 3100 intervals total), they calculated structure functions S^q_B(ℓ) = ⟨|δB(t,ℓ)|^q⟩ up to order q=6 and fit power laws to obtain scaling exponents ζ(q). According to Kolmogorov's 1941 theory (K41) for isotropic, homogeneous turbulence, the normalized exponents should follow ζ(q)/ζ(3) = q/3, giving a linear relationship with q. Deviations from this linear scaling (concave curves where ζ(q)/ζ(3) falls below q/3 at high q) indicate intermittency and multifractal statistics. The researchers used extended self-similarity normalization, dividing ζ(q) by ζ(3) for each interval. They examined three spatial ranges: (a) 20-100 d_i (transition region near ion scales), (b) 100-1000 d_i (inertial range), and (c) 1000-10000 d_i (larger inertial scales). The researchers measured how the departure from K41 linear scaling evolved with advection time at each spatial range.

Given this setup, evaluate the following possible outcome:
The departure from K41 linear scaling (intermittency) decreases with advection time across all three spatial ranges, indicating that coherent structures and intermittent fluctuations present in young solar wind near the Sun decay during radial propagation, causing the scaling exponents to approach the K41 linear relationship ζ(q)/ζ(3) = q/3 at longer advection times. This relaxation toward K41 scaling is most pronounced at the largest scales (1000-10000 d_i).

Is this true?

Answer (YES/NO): NO